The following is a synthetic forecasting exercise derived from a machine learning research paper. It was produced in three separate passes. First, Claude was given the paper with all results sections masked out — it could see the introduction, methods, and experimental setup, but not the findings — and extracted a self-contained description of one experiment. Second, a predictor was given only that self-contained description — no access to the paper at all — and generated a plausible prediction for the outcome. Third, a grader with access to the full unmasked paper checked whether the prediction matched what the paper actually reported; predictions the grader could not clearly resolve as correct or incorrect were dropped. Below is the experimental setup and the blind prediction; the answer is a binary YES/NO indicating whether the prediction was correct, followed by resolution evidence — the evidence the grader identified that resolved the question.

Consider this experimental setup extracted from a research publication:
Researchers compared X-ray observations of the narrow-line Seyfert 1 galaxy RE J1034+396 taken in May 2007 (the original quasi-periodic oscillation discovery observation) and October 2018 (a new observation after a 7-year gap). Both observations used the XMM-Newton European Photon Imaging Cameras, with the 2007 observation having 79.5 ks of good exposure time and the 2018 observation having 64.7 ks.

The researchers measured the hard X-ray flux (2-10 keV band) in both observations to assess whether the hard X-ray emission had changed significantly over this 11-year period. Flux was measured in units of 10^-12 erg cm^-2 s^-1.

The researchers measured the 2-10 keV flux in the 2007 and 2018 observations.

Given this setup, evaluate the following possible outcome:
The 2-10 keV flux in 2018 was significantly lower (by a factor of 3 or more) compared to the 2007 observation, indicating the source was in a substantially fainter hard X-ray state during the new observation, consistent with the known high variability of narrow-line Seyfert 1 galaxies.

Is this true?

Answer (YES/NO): NO